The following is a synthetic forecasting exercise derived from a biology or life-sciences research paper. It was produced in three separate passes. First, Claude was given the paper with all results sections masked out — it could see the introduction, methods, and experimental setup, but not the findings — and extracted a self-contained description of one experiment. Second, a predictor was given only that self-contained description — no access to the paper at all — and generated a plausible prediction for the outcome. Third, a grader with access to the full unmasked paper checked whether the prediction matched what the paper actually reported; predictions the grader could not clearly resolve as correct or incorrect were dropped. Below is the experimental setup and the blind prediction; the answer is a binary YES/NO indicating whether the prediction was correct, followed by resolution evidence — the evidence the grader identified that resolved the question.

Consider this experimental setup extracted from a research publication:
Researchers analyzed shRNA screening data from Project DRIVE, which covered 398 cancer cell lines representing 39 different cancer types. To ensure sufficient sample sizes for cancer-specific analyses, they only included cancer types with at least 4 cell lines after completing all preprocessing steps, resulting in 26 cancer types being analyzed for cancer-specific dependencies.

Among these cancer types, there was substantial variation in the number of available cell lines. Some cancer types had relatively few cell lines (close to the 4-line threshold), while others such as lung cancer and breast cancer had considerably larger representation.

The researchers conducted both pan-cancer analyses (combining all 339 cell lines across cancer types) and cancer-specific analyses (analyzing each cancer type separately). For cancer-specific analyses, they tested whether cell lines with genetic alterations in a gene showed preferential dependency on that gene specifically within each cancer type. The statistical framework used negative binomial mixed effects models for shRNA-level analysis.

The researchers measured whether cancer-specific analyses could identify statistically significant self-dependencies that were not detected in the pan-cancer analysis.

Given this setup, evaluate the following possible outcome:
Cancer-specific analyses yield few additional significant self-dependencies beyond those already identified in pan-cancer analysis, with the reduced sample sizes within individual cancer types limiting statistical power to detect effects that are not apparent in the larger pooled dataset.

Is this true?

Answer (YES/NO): NO